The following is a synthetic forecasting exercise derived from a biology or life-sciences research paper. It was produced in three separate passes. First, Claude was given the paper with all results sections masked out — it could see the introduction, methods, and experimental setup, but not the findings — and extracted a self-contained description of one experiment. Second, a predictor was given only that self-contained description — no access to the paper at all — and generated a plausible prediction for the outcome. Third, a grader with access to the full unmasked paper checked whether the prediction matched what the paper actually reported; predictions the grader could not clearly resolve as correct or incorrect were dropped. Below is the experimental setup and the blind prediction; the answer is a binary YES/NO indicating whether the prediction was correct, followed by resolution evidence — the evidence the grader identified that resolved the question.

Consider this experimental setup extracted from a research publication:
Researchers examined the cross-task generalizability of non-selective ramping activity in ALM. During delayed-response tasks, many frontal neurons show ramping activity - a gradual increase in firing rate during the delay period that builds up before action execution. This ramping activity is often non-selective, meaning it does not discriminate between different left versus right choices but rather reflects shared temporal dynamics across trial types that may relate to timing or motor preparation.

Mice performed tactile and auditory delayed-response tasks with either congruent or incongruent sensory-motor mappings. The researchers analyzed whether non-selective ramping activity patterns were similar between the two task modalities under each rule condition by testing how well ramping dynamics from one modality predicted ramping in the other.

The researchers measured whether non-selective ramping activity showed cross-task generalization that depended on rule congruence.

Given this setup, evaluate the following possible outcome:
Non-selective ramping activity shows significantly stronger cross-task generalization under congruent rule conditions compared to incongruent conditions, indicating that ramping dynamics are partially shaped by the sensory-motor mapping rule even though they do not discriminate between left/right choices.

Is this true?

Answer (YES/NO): YES